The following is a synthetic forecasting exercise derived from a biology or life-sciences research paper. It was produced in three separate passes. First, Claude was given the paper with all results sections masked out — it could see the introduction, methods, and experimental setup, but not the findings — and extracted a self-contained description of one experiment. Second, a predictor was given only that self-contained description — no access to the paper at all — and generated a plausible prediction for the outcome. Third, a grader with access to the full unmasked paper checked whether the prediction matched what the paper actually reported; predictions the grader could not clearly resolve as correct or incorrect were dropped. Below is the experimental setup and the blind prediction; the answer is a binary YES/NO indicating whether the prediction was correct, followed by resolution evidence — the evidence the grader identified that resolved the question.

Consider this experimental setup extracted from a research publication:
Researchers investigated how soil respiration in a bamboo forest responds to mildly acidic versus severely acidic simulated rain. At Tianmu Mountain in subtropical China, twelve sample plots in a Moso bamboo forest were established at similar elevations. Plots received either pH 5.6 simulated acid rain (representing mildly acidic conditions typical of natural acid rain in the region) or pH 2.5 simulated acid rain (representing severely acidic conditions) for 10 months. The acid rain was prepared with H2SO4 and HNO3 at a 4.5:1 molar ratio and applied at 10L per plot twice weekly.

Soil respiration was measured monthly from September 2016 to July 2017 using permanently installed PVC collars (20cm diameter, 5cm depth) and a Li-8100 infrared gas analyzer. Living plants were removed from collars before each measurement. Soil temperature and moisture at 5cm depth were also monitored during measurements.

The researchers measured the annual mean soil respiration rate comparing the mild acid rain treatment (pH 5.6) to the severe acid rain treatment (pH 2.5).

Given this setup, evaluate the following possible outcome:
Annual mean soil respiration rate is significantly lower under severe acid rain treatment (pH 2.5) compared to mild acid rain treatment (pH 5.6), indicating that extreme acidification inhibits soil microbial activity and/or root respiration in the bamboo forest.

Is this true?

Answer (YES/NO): NO